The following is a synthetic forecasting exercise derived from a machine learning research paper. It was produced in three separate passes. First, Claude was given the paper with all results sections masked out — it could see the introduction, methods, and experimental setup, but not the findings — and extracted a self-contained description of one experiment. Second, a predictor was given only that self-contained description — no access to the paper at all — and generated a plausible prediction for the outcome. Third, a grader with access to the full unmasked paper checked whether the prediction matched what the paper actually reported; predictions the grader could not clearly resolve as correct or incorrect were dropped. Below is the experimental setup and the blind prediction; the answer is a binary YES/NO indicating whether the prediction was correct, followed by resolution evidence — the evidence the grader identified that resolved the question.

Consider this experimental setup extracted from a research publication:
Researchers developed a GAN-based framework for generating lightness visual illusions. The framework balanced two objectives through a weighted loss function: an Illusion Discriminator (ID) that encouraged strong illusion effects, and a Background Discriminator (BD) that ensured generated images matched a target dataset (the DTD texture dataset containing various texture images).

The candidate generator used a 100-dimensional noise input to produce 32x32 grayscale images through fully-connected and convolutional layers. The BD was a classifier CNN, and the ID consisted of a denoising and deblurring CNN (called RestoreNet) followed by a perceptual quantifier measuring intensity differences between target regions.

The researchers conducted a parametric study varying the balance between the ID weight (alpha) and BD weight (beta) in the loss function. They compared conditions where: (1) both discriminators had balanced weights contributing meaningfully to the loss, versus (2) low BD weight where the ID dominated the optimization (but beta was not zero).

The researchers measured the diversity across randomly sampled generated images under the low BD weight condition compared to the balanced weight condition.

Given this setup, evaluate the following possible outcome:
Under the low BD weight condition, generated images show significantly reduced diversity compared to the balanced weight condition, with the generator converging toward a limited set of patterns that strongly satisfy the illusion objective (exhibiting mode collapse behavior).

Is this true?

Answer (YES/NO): YES